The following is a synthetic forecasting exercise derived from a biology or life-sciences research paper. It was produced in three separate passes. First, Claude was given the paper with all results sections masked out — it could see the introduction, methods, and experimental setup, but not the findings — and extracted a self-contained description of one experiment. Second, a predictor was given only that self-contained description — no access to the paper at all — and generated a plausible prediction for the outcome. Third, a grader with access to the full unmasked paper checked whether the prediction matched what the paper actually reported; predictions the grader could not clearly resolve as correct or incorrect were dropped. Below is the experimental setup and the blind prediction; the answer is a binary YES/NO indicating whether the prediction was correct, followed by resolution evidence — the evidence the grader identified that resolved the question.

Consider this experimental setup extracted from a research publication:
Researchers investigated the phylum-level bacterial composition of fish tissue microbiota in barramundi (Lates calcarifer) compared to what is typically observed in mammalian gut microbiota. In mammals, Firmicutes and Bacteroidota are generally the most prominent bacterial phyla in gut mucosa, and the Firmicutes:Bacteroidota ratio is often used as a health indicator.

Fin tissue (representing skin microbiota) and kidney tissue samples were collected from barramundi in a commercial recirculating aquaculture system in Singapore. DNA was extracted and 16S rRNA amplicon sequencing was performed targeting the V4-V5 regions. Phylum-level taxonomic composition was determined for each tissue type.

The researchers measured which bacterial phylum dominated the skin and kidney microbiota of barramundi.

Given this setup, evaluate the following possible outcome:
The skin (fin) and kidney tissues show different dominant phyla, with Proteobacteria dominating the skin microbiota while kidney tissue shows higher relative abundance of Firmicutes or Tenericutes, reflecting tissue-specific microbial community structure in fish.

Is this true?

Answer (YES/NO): NO